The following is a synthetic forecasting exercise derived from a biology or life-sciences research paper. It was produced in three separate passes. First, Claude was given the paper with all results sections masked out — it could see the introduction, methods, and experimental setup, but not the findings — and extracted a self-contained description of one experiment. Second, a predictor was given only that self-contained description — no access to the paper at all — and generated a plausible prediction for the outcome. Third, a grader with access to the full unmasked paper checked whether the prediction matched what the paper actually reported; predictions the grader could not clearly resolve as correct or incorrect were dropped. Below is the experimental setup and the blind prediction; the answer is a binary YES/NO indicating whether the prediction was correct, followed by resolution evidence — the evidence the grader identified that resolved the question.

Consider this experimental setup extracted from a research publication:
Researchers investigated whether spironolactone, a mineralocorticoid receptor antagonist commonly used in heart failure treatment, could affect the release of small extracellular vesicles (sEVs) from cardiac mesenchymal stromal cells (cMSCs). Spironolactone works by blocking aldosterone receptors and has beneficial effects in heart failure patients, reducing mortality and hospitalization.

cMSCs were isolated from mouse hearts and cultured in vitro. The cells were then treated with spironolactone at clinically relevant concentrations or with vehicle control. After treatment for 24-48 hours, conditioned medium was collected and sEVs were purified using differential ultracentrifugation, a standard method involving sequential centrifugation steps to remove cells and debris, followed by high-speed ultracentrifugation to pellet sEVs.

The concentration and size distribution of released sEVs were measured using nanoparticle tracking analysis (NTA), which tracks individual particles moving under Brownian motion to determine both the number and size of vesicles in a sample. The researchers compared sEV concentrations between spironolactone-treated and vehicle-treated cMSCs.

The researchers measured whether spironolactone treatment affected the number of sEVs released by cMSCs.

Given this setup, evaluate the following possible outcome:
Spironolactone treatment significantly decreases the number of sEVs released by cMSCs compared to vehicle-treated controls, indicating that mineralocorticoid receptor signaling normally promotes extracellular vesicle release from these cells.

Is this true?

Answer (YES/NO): YES